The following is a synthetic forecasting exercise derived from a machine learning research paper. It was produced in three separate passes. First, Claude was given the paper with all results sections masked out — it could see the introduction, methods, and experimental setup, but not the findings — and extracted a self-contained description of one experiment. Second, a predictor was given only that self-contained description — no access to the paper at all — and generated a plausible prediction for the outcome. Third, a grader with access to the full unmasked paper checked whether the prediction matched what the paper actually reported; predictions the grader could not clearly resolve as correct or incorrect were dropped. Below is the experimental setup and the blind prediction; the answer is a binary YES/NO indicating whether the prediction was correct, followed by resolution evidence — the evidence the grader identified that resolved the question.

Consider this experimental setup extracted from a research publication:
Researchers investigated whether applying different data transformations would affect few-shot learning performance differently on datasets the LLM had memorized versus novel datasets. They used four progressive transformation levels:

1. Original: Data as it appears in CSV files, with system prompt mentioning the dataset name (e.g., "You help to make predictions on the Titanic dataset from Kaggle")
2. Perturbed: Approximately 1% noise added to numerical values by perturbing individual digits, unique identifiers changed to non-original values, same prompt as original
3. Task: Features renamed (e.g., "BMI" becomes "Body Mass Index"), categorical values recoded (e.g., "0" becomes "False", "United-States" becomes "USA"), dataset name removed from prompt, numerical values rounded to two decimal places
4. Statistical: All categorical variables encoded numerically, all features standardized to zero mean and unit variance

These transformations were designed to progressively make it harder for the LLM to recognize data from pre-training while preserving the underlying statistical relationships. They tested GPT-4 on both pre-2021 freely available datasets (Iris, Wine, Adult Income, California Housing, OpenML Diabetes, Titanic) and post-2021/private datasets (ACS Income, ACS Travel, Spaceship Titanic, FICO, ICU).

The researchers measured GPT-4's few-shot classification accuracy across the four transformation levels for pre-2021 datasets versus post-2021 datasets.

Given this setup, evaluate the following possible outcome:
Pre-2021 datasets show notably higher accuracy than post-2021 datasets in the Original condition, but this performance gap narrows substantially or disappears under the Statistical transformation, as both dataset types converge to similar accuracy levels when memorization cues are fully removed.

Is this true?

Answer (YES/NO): NO